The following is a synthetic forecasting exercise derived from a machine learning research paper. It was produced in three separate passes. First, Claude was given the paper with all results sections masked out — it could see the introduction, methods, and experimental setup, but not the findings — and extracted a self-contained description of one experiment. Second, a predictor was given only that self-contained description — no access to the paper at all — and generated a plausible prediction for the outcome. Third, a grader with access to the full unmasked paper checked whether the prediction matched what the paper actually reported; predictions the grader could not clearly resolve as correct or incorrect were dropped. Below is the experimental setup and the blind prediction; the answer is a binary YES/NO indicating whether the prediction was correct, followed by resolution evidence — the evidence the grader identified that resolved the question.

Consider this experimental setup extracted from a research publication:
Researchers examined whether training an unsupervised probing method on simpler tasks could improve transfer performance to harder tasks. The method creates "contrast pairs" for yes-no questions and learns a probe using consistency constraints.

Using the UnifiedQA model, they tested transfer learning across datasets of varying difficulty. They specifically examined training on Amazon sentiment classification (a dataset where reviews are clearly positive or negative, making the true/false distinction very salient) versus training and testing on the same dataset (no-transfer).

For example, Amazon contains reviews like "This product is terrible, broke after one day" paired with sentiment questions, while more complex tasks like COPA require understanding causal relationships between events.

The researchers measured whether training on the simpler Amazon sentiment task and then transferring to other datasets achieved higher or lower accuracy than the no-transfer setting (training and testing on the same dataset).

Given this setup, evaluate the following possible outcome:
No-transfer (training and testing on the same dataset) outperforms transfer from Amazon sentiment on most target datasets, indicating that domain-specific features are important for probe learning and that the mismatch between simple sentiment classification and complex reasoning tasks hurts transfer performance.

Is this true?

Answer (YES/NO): NO